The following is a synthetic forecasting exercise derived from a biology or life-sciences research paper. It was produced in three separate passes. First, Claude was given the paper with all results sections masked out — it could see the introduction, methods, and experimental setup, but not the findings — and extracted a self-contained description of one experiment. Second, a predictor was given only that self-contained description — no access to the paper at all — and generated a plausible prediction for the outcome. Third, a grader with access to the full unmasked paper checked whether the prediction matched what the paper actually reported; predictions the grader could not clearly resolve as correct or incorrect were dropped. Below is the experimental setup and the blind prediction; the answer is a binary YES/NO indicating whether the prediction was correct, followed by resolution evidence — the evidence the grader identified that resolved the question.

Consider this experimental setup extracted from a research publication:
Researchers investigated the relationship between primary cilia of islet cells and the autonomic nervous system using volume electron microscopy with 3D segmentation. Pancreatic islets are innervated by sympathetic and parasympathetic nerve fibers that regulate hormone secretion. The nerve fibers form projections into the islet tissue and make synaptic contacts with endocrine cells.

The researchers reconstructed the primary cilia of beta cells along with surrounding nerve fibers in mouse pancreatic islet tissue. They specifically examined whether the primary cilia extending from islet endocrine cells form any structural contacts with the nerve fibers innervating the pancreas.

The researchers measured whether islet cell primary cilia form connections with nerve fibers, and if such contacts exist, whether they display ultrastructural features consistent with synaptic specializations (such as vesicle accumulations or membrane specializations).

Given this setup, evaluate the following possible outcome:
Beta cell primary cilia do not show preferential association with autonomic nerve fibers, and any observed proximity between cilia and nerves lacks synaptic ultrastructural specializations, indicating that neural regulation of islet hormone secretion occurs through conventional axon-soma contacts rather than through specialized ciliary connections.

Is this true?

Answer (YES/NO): NO